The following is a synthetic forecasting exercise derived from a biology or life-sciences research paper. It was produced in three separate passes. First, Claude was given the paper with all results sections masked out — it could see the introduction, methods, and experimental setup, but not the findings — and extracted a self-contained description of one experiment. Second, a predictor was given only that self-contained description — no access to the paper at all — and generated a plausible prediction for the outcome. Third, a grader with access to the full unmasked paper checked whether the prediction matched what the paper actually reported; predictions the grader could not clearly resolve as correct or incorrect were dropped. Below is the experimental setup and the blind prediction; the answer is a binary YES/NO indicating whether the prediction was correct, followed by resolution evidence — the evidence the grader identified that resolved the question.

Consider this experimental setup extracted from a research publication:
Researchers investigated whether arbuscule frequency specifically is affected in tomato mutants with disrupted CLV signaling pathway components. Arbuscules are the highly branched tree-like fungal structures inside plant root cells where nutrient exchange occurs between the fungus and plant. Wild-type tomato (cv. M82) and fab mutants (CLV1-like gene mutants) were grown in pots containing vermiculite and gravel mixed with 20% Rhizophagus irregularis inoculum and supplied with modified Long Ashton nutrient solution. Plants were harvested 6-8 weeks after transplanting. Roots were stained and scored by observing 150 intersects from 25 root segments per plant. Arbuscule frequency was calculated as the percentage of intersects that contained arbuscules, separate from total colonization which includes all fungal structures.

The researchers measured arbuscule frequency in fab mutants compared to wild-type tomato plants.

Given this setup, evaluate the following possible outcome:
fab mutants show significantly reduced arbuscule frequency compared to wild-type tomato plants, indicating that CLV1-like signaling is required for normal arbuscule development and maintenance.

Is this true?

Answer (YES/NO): NO